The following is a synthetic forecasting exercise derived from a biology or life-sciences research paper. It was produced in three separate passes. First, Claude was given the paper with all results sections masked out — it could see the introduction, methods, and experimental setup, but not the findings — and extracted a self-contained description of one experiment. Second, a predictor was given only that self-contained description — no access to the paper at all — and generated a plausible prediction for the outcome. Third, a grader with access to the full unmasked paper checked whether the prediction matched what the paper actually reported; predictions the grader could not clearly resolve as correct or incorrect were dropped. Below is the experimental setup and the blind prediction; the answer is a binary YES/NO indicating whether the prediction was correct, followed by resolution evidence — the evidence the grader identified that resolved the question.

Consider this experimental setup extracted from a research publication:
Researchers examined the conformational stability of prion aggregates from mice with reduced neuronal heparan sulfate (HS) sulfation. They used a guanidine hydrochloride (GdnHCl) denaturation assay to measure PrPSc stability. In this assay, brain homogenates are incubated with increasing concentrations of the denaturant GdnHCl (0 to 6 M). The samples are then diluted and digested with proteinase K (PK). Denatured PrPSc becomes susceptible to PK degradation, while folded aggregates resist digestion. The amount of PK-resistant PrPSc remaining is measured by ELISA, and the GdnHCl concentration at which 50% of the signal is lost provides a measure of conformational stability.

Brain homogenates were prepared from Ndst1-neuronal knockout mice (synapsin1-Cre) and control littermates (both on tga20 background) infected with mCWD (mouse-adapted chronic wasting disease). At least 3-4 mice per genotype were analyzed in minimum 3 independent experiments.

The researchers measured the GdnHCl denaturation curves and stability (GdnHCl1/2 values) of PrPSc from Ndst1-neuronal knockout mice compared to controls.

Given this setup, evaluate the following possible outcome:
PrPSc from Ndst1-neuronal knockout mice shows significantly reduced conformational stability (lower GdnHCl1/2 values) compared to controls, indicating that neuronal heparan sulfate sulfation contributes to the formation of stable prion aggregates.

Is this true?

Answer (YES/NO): NO